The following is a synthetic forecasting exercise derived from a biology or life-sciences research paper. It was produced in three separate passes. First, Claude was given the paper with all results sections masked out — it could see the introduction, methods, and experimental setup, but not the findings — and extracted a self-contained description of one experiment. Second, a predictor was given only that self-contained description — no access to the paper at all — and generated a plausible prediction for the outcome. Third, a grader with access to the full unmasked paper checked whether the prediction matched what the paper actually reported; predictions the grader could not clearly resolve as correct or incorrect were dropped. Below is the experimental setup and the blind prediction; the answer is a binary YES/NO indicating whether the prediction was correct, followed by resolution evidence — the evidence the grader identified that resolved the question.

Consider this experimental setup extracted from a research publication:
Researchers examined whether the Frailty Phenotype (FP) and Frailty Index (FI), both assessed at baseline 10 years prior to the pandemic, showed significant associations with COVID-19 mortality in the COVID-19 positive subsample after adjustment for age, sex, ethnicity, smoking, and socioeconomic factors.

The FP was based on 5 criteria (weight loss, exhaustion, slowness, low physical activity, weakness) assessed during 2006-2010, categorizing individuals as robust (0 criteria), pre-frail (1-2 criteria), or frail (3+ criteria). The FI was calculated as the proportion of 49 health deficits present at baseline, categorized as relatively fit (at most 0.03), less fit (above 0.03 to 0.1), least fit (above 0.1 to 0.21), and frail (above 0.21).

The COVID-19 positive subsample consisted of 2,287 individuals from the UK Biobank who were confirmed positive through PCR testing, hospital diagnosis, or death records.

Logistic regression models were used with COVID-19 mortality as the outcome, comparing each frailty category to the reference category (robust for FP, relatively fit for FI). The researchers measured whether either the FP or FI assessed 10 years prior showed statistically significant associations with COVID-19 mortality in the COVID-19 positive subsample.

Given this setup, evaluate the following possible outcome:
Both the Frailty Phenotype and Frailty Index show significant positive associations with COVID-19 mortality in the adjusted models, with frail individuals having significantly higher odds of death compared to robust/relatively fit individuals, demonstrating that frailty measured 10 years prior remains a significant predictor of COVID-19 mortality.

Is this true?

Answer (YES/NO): NO